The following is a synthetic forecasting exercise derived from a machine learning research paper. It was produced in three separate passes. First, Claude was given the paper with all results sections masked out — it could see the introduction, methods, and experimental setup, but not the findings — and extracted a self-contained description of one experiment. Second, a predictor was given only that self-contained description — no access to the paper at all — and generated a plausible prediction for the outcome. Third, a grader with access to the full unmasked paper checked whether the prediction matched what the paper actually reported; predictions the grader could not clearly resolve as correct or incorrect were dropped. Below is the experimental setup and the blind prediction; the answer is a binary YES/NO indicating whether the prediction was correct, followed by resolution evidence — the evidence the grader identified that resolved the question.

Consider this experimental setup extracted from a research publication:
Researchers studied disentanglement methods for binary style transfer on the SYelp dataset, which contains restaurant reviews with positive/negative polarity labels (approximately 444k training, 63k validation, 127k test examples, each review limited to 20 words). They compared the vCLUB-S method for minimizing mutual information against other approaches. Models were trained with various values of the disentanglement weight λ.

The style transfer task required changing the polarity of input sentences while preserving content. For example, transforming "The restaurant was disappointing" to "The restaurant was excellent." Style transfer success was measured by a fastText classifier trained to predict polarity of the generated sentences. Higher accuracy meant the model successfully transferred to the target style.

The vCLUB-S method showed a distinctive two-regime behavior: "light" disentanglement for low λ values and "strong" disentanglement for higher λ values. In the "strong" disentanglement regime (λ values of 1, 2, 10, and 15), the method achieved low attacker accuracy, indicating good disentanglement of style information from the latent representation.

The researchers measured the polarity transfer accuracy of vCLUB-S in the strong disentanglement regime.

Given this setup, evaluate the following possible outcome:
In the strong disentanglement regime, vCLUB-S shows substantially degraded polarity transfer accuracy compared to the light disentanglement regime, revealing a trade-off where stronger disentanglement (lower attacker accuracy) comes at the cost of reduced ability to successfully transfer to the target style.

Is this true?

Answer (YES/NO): NO